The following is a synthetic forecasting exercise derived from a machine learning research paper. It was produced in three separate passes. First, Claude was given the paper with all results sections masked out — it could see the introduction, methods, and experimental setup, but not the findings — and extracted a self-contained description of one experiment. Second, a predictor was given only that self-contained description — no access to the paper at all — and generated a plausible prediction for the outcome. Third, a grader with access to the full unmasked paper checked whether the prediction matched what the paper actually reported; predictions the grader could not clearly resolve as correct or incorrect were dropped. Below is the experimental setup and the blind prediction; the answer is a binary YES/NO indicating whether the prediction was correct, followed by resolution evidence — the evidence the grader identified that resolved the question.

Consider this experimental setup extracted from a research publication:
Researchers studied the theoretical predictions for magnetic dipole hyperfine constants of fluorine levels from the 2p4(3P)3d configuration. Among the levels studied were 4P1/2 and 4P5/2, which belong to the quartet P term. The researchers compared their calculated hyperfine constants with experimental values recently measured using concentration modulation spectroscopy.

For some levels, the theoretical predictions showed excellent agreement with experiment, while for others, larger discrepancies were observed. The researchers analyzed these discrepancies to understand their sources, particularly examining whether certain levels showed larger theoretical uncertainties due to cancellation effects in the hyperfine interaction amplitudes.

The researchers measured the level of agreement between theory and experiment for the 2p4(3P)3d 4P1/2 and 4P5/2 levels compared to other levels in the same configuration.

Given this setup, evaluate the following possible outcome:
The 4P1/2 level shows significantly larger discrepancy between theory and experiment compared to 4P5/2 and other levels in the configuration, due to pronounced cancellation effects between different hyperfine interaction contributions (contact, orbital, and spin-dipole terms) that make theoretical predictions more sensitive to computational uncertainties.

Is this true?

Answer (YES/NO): NO